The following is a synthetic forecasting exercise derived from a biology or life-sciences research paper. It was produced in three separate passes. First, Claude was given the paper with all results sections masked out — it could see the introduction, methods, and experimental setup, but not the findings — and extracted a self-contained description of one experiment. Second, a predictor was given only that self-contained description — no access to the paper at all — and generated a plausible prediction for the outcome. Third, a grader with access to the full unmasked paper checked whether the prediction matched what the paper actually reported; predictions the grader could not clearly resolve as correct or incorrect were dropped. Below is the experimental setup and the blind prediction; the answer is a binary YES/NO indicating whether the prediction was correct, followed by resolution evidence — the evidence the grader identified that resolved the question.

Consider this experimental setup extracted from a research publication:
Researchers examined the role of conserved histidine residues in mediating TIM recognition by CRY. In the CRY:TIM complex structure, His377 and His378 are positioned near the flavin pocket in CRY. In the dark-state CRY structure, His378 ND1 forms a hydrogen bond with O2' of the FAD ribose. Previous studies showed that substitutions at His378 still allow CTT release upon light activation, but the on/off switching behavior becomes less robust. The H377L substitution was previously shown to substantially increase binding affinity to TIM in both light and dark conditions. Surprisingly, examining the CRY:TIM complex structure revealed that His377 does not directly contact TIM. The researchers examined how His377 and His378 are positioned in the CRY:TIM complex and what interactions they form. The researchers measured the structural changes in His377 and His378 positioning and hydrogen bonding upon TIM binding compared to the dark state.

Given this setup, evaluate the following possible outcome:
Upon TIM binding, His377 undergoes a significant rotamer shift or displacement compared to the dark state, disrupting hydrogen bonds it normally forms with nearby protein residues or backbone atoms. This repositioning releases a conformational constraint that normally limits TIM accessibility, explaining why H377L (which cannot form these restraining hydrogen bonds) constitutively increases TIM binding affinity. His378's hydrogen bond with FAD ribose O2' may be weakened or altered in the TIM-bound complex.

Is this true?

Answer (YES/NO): NO